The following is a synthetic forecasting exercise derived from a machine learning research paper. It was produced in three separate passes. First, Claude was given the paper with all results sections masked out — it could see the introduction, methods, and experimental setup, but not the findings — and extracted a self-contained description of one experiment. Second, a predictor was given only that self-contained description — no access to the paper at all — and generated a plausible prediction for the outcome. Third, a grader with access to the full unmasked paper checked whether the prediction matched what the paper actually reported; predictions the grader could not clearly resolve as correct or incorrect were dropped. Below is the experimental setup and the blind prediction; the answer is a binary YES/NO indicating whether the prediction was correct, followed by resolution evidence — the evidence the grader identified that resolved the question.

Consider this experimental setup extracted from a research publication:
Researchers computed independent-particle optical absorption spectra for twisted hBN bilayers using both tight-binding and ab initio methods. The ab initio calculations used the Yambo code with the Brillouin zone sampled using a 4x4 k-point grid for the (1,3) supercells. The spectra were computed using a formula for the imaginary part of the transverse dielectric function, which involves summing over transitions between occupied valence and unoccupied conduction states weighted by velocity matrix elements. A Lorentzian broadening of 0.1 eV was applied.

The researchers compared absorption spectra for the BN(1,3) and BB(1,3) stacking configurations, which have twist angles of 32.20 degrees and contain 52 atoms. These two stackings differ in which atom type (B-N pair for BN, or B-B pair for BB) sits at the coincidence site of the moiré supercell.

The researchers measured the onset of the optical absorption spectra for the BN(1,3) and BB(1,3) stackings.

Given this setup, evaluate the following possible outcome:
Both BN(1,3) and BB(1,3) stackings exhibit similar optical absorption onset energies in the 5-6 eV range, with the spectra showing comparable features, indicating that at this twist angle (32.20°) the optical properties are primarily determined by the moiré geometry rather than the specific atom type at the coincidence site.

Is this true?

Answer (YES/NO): NO